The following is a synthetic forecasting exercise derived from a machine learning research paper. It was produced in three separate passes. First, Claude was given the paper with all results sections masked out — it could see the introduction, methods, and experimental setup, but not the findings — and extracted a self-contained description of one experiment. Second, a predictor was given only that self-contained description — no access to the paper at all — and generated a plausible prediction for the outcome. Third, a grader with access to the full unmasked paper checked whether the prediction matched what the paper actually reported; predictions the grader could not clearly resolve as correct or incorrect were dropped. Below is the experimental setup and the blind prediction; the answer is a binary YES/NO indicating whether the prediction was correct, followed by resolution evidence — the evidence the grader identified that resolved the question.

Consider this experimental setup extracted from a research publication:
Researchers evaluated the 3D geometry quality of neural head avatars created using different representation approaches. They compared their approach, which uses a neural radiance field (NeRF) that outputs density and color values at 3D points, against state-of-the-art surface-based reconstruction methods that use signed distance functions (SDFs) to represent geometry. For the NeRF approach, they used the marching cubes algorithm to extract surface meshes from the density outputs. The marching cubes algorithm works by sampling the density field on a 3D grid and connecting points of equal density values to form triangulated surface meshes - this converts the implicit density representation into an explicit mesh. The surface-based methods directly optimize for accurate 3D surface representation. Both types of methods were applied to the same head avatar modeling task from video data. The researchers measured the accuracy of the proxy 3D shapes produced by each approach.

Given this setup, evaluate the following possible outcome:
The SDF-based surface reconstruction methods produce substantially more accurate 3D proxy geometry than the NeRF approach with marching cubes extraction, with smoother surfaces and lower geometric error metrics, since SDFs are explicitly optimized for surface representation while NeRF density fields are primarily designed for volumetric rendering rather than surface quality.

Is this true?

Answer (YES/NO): YES